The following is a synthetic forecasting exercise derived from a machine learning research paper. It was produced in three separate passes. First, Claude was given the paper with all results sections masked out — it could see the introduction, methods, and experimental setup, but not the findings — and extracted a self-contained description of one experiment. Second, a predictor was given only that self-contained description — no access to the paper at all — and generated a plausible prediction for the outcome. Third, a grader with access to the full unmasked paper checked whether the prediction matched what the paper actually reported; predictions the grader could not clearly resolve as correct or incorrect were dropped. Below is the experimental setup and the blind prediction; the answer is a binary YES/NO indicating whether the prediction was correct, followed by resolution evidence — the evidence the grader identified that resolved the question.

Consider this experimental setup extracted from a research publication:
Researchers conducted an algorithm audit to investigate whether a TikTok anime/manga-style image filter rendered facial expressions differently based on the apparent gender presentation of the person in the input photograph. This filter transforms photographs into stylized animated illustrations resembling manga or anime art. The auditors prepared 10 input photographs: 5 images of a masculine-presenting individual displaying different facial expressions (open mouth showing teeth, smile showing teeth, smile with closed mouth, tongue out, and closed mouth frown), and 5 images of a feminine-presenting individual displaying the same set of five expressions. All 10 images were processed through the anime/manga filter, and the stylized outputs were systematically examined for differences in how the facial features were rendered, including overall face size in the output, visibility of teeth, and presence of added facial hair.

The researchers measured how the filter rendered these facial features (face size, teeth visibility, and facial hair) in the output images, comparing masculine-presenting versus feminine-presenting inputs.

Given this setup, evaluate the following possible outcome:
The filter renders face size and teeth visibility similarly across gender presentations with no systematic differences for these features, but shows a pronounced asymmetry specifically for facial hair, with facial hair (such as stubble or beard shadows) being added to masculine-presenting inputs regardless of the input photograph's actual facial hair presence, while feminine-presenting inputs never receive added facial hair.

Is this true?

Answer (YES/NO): NO